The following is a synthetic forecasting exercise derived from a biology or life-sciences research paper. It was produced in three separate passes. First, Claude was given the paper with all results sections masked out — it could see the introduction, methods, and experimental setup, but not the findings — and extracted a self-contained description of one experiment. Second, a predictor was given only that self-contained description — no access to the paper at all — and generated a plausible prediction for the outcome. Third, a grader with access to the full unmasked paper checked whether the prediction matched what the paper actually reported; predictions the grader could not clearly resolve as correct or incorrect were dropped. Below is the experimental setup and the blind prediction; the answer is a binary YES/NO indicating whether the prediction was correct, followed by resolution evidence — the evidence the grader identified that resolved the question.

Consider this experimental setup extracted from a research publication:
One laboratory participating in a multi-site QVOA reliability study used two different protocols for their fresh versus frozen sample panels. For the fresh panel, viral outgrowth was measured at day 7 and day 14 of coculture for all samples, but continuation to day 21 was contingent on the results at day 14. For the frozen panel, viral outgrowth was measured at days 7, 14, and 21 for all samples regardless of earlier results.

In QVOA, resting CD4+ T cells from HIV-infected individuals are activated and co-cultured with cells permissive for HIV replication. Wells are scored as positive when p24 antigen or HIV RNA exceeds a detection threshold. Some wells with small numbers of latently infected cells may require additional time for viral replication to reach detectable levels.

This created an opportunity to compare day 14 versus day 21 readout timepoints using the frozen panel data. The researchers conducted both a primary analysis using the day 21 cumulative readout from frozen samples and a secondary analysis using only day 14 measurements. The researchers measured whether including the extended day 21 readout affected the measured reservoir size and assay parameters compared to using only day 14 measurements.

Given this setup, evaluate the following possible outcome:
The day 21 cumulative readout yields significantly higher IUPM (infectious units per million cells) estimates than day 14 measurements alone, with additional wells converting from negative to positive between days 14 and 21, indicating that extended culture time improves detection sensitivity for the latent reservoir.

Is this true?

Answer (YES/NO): YES